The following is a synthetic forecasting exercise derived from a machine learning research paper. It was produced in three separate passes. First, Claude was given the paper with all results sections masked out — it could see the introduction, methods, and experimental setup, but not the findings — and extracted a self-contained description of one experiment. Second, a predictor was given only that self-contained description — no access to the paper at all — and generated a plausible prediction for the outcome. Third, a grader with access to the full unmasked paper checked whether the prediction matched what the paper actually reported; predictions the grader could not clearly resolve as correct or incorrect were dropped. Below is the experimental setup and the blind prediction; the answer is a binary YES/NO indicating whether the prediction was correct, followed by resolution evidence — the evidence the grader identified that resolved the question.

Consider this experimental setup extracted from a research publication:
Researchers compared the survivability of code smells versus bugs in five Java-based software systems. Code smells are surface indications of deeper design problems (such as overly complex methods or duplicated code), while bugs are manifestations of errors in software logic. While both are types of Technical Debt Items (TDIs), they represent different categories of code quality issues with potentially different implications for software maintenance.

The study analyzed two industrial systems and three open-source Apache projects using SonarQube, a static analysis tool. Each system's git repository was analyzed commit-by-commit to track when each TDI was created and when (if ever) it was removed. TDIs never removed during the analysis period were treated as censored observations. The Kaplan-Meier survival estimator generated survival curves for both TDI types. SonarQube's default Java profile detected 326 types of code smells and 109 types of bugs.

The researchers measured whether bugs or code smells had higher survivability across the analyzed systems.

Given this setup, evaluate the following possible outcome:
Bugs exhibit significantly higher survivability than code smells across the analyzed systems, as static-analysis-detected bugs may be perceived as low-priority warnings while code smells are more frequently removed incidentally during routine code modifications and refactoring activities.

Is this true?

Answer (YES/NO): YES